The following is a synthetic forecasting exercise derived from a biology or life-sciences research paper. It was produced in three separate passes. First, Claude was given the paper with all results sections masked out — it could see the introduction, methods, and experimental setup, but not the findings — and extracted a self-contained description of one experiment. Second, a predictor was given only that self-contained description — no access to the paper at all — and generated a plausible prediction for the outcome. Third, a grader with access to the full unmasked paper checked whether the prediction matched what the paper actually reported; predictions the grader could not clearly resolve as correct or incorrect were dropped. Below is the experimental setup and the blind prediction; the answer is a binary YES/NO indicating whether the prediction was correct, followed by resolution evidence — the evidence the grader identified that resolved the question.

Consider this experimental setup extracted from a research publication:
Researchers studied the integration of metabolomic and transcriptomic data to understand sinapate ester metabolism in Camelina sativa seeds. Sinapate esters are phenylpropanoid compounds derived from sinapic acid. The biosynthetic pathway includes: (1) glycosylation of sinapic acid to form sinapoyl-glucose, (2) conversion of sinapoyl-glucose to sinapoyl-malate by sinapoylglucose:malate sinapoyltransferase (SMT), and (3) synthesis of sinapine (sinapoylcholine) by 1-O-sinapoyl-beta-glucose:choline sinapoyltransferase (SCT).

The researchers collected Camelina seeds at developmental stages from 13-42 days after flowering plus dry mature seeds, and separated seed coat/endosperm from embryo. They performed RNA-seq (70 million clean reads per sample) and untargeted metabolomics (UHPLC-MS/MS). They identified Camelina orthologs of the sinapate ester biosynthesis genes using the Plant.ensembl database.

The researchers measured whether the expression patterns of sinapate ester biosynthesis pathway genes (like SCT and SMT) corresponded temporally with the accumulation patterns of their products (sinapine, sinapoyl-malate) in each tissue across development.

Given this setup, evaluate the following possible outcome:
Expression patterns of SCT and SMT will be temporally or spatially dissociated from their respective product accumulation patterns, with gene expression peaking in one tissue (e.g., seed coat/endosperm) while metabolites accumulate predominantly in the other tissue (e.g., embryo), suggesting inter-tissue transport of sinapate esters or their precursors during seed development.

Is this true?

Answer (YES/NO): NO